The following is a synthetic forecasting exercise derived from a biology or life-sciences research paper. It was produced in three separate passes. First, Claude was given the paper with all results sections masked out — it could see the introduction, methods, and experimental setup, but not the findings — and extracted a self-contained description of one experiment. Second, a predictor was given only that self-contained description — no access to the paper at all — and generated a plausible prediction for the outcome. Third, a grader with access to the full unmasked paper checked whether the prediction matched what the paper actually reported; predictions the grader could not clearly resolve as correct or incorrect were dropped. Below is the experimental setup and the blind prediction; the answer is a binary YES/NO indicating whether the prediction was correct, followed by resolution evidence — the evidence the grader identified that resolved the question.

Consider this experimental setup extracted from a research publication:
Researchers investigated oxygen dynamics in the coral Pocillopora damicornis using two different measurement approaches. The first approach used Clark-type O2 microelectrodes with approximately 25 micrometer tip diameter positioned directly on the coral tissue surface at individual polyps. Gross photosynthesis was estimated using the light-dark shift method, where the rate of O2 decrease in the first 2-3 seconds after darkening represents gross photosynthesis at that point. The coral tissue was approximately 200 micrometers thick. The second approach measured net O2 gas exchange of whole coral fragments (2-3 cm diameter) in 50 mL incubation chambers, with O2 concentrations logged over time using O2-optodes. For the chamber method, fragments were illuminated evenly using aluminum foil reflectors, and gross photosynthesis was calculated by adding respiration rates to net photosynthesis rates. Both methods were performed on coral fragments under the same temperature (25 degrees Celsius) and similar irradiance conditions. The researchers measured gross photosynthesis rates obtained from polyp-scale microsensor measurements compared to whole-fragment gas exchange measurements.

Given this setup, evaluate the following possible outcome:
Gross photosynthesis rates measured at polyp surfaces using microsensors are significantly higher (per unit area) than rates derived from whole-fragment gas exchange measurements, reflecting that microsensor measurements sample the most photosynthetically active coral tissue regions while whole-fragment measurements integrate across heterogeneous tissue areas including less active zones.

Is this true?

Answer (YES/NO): NO